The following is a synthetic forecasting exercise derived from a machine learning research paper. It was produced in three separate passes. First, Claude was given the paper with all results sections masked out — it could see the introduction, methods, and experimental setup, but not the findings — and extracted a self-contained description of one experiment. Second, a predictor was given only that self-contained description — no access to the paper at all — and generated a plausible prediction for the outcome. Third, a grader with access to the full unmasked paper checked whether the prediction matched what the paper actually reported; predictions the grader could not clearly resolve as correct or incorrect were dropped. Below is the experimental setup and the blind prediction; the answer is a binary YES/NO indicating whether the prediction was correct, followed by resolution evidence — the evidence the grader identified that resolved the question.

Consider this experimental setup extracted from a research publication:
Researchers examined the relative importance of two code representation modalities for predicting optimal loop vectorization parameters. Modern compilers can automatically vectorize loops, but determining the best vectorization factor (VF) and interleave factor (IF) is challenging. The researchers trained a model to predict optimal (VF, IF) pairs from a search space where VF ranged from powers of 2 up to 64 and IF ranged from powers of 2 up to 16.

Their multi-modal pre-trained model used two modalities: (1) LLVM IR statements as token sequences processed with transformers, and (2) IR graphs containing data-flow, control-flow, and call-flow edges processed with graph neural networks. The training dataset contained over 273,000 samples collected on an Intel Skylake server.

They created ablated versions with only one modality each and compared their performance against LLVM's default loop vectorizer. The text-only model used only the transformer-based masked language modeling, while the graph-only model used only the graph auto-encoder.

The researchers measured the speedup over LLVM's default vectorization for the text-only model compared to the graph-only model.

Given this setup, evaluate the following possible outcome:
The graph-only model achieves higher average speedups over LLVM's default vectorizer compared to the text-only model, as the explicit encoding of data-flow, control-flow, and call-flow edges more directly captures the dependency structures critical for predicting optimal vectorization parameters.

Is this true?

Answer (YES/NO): YES